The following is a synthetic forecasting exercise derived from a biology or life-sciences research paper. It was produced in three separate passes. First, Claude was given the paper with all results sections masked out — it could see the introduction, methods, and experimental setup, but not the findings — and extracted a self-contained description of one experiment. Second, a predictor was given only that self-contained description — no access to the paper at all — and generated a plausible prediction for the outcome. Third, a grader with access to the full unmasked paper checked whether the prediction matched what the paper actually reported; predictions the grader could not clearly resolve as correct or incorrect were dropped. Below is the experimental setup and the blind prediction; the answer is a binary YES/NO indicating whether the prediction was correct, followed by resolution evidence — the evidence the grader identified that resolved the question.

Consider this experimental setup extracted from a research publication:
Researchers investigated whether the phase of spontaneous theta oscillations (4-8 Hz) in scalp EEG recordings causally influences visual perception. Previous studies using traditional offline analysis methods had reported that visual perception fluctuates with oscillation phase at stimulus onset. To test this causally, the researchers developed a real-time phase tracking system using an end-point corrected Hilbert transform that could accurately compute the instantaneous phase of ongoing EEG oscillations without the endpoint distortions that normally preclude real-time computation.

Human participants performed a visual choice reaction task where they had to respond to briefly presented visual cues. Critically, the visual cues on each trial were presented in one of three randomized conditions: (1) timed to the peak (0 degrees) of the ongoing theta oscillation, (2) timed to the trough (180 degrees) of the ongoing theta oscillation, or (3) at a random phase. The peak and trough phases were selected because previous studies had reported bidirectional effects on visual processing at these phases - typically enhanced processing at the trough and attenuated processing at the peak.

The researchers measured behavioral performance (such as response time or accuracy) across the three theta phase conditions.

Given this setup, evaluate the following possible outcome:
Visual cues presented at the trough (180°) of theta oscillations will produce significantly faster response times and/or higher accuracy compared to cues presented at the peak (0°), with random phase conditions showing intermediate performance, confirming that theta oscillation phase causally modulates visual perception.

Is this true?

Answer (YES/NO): NO